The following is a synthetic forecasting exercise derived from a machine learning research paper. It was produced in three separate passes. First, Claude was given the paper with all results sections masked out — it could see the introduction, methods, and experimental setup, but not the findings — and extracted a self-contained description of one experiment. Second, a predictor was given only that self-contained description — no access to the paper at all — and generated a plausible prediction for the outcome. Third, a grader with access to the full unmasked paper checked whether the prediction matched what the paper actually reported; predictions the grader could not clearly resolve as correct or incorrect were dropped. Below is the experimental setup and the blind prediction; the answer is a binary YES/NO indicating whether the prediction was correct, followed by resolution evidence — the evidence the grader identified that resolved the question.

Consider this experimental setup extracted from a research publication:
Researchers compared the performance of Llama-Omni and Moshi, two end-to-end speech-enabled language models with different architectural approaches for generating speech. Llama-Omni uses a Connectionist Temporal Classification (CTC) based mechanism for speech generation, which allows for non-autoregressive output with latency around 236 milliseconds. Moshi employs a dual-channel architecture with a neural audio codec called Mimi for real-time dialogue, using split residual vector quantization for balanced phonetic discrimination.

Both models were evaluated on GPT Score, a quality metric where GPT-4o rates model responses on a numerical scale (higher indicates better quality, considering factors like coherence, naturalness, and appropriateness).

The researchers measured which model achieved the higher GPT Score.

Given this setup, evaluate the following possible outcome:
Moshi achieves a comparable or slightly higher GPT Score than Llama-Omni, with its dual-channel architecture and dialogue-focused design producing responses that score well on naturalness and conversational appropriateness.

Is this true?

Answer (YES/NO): NO